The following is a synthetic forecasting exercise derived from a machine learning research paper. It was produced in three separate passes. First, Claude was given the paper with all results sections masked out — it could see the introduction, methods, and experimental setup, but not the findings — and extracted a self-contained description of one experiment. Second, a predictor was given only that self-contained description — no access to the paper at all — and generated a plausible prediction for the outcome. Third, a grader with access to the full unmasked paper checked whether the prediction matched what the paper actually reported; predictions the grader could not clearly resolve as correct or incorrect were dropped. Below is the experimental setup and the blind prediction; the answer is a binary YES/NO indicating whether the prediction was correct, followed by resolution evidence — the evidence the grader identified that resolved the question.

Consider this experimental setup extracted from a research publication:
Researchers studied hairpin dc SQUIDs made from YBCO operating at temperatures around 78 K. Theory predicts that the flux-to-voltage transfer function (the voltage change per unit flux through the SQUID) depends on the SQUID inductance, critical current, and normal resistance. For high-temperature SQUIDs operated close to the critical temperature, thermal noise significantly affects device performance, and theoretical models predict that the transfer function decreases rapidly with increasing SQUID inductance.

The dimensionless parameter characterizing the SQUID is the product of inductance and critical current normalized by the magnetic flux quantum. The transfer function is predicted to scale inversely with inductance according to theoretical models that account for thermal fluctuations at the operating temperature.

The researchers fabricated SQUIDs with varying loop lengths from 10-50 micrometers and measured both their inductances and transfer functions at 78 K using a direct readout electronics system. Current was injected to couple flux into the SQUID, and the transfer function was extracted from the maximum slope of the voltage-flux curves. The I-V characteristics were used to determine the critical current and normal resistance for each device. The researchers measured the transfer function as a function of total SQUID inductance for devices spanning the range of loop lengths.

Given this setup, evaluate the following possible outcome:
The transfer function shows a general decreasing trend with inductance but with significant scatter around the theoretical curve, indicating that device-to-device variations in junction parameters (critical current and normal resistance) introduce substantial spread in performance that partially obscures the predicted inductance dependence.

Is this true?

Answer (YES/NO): NO